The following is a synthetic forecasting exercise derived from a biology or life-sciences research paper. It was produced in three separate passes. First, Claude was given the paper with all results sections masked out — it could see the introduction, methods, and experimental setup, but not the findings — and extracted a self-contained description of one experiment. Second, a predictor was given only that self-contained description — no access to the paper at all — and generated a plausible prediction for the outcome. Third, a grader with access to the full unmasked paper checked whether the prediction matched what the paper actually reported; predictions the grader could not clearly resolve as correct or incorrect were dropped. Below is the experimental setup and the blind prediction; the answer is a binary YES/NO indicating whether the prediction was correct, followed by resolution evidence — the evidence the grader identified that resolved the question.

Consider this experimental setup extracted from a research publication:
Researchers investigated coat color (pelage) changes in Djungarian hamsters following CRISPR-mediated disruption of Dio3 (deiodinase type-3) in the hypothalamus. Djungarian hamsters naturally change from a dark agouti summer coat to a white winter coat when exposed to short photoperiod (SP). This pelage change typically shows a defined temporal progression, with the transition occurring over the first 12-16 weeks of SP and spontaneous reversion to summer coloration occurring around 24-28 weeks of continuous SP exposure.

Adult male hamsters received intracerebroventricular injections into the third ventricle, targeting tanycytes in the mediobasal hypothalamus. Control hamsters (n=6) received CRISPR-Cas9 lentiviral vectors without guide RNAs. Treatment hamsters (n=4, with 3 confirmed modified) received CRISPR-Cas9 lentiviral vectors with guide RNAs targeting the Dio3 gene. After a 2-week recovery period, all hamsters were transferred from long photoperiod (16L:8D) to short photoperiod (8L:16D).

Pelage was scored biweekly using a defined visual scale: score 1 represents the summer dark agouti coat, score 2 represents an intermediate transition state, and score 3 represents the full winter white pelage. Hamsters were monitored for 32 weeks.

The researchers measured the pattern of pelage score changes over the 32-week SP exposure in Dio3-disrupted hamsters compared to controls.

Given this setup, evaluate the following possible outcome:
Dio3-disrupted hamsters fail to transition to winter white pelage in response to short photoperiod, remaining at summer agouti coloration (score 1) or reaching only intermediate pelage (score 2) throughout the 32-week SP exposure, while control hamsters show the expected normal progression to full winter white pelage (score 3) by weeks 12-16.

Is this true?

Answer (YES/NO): YES